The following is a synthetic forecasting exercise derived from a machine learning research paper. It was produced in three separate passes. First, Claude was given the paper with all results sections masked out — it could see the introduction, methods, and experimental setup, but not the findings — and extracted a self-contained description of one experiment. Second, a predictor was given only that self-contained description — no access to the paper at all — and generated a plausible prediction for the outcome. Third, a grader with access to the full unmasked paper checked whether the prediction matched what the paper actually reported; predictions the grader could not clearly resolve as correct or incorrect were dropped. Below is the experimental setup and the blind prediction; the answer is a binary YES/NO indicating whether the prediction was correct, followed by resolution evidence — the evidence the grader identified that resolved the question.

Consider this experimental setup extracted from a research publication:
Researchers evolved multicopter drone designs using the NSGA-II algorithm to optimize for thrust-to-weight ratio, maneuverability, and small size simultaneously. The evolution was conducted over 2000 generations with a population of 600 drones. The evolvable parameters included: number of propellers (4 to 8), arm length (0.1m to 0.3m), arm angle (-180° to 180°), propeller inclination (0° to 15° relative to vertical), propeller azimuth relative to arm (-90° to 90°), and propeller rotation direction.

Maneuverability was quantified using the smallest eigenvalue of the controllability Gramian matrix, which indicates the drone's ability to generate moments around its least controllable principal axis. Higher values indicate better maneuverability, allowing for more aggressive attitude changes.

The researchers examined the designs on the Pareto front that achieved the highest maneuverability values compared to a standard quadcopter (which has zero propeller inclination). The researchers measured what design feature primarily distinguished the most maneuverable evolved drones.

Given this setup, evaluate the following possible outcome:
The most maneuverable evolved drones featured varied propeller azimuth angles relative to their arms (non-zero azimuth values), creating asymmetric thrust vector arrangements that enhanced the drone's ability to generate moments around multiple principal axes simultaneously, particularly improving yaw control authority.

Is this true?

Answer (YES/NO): NO